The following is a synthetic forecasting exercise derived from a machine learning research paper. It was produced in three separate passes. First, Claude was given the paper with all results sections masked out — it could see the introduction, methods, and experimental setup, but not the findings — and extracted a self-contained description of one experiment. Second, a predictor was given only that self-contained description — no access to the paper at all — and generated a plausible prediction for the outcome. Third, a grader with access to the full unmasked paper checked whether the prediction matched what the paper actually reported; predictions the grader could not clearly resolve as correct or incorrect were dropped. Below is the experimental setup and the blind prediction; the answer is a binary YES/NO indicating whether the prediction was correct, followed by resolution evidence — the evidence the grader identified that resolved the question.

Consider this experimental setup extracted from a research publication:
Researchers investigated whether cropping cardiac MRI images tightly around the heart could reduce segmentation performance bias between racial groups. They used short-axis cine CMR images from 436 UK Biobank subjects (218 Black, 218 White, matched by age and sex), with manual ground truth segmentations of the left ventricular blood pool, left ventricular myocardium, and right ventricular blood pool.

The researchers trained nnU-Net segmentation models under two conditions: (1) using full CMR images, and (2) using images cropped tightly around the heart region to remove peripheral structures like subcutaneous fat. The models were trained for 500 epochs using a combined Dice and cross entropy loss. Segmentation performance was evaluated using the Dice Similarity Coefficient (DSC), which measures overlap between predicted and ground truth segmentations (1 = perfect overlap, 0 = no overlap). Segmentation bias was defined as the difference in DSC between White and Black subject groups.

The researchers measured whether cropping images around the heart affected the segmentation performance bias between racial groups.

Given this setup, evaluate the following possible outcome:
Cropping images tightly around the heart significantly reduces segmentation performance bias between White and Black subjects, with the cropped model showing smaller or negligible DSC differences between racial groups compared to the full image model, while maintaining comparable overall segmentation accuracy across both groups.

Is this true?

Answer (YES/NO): YES